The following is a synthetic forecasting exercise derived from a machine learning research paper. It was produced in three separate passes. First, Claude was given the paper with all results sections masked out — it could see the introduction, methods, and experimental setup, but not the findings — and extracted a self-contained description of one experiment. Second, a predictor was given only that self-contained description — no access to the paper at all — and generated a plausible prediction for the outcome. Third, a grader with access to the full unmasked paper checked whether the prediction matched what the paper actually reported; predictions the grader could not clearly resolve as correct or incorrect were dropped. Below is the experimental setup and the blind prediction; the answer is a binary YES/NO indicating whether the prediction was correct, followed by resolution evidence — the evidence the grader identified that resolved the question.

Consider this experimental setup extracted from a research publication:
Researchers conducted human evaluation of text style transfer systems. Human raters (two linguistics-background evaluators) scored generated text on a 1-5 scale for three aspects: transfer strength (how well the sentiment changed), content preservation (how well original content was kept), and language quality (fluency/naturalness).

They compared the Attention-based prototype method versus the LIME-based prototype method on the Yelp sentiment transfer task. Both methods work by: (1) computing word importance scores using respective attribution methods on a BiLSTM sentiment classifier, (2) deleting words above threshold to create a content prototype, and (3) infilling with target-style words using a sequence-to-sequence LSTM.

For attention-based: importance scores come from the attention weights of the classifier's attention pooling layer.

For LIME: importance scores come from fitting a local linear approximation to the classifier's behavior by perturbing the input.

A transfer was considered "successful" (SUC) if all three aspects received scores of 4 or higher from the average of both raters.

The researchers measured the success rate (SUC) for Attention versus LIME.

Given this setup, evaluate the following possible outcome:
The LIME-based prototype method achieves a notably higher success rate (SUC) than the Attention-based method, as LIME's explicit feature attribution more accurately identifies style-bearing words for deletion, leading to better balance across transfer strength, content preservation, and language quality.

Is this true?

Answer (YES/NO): NO